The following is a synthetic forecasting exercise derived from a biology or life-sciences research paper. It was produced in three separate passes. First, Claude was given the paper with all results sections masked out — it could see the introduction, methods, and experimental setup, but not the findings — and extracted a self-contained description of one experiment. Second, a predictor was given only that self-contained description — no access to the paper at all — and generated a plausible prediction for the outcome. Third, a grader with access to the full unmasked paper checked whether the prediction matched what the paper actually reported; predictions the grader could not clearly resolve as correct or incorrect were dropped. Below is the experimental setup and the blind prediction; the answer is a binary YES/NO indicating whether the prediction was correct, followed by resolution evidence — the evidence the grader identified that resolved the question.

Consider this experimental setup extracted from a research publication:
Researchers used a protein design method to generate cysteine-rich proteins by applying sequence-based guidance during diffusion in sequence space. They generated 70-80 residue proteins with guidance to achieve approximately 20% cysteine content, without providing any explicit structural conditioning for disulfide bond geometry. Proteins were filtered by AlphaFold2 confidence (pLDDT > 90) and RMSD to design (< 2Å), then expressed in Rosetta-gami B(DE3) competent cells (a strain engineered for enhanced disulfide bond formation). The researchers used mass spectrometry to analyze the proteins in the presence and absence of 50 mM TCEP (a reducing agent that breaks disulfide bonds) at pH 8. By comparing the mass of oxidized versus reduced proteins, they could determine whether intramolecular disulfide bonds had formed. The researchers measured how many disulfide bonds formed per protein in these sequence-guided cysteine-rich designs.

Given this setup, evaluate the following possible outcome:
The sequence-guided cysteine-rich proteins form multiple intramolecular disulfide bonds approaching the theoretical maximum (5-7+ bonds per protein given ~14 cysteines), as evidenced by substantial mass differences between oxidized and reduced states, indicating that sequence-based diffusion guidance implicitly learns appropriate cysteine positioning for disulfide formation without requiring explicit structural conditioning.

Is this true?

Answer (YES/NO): NO